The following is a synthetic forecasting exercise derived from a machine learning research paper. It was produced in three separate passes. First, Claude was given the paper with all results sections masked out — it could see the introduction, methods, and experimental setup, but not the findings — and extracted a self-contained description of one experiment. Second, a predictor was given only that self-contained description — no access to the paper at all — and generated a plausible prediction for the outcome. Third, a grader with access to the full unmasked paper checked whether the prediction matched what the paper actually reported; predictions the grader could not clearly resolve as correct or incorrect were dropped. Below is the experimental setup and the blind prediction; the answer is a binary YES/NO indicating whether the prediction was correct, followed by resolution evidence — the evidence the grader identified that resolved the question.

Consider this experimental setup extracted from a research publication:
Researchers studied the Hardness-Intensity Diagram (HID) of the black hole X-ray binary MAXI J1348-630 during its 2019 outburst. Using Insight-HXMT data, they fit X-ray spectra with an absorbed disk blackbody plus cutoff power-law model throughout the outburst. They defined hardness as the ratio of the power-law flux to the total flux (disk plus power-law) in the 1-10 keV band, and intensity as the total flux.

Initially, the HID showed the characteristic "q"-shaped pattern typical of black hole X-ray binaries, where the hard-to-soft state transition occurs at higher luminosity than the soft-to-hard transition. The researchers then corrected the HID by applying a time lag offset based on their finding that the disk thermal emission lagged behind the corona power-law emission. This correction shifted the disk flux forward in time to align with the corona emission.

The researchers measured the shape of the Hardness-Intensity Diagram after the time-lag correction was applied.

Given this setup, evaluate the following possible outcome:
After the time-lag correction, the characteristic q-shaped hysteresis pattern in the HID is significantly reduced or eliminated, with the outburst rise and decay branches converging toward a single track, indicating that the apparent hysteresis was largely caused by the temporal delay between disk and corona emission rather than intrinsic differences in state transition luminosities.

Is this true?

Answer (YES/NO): YES